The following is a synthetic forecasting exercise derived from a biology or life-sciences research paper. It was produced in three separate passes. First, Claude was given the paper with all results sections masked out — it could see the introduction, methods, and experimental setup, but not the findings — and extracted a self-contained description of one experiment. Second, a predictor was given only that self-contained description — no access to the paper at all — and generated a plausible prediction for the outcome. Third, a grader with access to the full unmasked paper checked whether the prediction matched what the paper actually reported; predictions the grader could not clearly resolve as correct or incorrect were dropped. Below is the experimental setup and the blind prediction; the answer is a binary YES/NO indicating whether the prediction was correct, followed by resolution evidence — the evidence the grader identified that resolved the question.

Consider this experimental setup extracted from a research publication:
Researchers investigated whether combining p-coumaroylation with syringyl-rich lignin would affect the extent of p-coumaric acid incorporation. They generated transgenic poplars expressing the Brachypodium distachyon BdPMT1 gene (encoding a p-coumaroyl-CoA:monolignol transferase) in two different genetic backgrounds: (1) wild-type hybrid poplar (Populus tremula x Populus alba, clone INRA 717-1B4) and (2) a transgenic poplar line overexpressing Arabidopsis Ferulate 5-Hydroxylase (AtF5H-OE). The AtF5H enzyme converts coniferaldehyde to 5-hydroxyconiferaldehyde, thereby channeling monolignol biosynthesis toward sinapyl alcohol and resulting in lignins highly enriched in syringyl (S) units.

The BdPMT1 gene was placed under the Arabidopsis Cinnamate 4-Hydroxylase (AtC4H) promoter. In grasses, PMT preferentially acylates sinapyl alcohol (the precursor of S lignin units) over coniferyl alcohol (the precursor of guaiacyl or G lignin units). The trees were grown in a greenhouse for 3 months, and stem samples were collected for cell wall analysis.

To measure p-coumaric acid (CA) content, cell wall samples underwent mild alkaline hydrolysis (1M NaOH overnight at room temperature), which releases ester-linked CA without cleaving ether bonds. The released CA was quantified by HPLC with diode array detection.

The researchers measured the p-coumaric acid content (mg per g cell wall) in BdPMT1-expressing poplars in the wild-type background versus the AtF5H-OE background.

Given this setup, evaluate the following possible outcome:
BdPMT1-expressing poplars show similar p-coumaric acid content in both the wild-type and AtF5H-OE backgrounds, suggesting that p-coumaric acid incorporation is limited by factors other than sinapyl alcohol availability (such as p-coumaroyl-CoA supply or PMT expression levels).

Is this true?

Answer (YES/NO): YES